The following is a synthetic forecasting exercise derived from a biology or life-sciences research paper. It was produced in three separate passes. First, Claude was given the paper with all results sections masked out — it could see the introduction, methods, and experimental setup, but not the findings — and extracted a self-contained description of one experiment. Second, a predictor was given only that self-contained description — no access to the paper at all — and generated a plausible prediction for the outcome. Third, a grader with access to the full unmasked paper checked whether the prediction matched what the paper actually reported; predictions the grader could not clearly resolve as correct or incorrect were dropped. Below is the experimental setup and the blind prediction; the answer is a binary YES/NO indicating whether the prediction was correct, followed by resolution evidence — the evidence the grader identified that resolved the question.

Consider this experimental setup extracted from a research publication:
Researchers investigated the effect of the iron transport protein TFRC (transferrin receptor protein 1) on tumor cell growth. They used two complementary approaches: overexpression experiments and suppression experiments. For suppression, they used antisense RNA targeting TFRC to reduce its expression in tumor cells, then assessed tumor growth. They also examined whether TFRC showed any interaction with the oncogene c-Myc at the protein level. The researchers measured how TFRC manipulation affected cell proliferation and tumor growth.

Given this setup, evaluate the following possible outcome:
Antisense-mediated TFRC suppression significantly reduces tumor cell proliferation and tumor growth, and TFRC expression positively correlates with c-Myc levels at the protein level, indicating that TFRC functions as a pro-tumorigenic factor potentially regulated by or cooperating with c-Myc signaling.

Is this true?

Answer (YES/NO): NO